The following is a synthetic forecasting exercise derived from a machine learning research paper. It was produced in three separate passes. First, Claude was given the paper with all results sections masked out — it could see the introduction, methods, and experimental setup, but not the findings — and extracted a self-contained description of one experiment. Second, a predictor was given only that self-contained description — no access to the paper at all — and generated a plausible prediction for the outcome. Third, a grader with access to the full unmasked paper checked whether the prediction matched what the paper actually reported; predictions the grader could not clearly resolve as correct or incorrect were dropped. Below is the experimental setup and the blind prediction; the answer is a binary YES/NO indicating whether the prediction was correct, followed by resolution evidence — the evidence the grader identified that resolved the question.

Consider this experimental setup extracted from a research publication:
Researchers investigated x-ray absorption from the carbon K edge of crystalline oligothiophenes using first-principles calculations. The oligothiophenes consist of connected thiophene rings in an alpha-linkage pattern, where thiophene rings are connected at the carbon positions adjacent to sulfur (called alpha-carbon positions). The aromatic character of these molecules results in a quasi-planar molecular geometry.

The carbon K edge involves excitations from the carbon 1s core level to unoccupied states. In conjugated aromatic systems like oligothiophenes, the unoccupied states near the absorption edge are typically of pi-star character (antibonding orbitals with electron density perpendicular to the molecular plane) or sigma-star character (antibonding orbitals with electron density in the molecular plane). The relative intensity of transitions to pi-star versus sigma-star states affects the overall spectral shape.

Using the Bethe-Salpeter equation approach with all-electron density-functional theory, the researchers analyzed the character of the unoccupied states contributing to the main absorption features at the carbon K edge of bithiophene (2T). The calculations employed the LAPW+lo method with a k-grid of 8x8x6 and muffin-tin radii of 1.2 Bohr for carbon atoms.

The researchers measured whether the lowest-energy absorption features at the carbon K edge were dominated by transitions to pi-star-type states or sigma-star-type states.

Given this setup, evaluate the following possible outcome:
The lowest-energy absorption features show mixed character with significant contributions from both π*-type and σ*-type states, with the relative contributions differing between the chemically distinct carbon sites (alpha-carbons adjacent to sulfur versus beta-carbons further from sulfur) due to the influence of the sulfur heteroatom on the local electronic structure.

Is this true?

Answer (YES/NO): NO